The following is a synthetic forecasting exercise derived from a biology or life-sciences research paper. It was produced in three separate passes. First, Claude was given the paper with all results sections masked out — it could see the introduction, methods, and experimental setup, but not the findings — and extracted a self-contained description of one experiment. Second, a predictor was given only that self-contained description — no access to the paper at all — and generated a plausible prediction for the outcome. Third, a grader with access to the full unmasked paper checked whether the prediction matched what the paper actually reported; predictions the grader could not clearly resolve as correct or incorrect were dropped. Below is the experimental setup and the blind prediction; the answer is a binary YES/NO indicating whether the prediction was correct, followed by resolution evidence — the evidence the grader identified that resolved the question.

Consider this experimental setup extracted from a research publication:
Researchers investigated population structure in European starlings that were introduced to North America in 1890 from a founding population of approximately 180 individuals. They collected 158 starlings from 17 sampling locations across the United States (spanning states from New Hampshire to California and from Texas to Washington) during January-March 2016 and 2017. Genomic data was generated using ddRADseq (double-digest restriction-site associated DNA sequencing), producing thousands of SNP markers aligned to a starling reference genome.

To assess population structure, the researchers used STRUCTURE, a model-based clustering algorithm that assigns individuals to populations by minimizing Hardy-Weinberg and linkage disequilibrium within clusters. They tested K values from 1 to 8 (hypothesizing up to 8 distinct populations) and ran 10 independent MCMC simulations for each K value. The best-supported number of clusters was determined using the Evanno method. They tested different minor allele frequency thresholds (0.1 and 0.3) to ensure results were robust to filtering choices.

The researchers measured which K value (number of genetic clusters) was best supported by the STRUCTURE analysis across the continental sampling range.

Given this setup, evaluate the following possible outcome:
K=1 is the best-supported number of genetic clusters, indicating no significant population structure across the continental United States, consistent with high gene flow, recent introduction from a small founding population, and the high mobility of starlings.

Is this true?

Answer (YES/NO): NO